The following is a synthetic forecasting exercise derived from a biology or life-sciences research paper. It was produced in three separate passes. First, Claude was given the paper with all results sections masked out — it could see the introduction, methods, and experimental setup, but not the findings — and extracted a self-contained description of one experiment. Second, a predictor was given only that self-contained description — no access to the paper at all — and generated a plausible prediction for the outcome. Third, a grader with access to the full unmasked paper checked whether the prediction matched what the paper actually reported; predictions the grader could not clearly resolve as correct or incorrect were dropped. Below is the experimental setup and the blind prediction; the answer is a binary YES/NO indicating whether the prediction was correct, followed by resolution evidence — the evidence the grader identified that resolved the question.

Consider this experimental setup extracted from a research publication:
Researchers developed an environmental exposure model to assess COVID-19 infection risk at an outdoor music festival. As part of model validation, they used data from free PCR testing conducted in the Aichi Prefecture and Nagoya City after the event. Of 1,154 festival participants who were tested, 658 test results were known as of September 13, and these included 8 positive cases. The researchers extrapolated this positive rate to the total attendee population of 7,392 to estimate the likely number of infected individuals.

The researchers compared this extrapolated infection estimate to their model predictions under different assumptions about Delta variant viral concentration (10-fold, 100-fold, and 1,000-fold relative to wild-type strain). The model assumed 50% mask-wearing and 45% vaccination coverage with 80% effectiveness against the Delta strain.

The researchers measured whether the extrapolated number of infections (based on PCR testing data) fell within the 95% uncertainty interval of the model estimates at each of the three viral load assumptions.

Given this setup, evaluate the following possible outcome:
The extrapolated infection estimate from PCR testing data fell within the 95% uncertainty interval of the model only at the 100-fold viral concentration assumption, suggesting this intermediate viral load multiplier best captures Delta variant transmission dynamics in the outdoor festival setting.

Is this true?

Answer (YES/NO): NO